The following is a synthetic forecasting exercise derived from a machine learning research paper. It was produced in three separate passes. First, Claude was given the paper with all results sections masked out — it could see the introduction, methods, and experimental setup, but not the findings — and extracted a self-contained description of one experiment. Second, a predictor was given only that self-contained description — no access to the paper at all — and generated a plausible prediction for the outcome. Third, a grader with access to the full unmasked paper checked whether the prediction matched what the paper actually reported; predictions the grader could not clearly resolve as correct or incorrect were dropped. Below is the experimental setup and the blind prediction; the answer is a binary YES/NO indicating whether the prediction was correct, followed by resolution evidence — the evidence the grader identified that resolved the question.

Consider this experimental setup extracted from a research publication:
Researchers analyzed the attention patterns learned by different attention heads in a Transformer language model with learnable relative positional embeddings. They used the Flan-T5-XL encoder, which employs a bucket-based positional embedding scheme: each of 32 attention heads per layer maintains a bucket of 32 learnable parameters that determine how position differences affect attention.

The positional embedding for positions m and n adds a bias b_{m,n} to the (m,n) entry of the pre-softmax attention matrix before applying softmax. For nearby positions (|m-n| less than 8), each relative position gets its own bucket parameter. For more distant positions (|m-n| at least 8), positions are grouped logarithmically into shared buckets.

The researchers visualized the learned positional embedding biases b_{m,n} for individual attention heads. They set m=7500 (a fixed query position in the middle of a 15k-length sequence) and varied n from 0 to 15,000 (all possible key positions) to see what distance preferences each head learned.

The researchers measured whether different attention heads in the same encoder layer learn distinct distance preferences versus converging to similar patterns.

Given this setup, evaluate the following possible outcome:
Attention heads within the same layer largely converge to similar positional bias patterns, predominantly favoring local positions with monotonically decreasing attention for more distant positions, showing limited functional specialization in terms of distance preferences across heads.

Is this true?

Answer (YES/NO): NO